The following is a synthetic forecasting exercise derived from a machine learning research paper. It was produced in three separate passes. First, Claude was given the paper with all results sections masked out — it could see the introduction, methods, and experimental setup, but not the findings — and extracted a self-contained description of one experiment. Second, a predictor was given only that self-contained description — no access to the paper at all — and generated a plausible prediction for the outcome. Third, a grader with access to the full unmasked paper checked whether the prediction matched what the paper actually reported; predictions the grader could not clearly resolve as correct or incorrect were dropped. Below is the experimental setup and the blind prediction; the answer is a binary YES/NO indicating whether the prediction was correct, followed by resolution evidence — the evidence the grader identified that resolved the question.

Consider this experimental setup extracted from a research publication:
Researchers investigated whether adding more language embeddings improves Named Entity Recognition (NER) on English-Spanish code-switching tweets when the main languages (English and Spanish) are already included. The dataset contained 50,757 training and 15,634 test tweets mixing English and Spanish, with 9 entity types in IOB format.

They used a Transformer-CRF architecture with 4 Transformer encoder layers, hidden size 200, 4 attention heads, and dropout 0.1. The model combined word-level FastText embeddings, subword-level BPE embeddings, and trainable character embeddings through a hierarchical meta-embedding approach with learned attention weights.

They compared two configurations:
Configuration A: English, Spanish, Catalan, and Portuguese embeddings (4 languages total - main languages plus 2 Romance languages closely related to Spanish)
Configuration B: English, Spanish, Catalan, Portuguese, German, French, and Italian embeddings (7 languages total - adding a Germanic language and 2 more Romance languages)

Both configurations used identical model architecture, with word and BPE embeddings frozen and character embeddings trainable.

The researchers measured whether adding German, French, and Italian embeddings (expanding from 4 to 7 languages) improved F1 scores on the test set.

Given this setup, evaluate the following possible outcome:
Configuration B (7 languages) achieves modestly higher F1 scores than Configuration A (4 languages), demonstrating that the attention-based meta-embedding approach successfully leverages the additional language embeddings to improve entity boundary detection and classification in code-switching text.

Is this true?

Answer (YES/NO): NO